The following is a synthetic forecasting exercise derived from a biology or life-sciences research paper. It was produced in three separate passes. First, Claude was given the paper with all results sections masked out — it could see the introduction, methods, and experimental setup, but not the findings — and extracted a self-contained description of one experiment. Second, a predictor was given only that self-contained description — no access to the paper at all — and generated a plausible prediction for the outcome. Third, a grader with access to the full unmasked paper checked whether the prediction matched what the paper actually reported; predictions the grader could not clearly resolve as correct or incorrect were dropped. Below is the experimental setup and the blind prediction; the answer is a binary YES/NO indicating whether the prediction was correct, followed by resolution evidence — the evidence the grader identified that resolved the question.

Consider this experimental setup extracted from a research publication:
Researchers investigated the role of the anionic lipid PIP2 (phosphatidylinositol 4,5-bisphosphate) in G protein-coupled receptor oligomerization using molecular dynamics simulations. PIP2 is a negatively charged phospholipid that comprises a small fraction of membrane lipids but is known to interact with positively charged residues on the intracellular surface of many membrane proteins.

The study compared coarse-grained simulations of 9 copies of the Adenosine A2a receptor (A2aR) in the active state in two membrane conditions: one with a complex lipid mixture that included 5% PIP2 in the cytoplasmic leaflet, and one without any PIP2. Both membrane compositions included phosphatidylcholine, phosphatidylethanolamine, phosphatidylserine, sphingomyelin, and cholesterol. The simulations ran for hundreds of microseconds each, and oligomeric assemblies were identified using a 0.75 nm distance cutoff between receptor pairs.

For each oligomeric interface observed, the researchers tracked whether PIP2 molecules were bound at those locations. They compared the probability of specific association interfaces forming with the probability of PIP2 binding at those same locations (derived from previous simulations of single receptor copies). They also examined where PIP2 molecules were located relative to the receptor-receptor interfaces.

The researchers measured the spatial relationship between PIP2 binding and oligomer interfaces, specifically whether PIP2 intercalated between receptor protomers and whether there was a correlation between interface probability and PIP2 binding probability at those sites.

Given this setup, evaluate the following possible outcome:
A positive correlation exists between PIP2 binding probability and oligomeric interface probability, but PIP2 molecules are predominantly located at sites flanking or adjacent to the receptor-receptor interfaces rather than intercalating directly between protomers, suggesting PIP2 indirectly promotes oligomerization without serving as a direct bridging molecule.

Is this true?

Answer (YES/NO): NO